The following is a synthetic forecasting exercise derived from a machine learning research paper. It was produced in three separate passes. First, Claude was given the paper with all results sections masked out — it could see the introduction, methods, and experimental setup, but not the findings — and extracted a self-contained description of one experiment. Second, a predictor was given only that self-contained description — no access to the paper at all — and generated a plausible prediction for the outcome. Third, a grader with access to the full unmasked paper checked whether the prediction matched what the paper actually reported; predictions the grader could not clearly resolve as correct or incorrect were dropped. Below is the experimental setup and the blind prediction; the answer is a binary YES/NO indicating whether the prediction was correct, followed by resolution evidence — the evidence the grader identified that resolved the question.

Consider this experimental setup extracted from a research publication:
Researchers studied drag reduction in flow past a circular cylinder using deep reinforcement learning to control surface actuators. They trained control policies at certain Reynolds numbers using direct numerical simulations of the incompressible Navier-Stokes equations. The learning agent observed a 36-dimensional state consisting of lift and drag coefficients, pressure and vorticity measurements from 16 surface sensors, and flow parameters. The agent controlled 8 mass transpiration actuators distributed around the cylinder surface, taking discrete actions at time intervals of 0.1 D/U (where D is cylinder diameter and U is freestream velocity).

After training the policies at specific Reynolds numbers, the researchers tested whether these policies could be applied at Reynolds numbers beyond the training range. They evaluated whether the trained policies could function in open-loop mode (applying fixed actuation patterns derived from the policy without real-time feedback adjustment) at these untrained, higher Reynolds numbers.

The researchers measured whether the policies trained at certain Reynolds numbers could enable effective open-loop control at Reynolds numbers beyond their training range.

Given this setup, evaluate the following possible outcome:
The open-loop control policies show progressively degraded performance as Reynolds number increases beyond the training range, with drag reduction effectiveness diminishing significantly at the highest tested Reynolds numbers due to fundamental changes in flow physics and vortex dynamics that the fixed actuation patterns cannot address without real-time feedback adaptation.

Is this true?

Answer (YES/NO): NO